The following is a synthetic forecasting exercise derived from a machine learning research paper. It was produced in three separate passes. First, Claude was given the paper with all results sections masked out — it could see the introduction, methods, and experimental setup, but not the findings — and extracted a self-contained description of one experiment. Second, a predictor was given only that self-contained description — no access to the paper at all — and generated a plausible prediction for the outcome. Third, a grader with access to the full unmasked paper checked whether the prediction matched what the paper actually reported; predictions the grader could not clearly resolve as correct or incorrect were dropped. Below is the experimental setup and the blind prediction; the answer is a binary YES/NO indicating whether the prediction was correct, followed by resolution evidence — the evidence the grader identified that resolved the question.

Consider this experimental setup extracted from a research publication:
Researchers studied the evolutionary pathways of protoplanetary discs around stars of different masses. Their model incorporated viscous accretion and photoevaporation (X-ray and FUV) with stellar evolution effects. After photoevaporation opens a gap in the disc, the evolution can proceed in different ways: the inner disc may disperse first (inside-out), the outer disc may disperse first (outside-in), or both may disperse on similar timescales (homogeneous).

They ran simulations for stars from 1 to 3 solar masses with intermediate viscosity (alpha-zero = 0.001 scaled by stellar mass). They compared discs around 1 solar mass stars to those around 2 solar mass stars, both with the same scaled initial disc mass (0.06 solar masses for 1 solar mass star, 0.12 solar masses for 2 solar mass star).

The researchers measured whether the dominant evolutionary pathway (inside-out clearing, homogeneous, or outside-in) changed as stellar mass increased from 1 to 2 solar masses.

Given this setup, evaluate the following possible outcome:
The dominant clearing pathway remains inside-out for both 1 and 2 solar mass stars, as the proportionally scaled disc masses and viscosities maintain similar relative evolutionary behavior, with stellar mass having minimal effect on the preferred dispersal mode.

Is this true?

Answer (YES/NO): NO